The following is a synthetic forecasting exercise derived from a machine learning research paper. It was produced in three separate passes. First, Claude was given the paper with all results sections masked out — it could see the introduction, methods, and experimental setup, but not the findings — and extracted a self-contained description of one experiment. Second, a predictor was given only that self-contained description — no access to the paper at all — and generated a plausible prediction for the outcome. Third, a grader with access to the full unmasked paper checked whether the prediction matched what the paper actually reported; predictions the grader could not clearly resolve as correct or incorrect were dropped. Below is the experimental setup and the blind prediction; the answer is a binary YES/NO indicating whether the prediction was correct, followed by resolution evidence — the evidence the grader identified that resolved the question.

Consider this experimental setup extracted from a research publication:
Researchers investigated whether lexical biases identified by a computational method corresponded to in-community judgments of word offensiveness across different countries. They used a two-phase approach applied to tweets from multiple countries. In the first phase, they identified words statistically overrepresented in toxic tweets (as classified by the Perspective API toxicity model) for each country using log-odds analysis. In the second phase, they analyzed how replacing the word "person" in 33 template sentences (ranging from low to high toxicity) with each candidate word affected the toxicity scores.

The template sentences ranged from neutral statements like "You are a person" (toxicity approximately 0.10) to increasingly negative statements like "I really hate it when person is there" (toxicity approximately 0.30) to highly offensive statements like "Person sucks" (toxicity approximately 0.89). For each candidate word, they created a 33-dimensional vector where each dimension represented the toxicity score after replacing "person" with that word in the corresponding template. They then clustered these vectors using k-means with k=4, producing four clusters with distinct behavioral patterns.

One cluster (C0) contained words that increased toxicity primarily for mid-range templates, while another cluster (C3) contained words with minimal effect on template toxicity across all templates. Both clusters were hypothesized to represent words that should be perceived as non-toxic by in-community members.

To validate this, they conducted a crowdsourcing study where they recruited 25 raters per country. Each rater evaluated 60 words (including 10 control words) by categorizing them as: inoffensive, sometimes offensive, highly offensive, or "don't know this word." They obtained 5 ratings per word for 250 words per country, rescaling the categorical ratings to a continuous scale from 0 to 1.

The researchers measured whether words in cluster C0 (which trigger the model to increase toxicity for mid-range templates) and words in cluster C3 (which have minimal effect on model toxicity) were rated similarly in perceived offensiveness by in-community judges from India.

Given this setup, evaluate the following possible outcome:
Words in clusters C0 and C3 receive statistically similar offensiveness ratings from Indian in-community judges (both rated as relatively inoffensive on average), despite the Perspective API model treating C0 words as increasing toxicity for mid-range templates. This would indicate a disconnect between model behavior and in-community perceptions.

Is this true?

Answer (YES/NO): YES